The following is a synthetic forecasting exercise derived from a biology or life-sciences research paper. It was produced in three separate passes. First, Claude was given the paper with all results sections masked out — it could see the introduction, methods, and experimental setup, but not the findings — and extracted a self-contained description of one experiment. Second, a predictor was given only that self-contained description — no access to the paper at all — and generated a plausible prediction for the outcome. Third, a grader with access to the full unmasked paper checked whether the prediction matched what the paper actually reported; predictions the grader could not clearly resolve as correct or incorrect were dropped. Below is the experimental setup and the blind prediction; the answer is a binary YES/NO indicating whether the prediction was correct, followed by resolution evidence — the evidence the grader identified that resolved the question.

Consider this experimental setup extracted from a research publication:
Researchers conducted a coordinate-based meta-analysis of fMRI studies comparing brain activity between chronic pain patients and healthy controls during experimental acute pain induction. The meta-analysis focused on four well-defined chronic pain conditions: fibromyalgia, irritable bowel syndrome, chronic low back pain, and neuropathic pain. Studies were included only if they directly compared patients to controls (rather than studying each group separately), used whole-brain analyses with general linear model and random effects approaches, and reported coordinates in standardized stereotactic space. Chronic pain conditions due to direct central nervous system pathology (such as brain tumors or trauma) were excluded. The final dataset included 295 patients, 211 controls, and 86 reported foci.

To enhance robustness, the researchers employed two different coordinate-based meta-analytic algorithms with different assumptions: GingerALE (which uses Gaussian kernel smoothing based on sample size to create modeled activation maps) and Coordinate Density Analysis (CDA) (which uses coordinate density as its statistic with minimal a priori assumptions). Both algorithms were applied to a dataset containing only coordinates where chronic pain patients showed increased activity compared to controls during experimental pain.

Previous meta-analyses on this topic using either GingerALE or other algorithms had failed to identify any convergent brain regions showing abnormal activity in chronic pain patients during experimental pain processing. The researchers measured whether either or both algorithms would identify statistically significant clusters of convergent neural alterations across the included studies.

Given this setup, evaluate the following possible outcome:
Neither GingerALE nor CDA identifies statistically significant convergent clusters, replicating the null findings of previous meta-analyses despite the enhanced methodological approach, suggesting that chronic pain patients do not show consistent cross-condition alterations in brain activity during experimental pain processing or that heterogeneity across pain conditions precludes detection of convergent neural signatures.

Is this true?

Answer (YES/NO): NO